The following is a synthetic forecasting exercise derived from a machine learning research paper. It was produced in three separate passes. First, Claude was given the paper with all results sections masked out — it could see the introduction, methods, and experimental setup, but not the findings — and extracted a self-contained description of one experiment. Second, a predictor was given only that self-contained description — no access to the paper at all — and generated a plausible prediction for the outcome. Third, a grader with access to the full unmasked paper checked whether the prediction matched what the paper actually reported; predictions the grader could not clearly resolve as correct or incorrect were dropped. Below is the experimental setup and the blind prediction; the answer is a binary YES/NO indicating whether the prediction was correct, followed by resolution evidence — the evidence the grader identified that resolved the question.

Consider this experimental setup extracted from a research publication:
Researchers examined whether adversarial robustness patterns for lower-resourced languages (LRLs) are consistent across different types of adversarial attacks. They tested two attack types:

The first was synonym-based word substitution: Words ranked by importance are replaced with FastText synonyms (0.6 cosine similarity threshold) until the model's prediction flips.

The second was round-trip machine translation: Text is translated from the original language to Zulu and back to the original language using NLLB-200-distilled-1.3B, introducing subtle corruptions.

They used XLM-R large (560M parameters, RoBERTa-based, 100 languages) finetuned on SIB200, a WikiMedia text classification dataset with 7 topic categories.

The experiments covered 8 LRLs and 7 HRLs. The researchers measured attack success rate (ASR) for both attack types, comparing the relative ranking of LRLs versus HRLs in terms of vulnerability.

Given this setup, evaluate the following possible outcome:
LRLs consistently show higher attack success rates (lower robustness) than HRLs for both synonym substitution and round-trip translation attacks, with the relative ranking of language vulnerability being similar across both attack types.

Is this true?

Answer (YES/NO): YES